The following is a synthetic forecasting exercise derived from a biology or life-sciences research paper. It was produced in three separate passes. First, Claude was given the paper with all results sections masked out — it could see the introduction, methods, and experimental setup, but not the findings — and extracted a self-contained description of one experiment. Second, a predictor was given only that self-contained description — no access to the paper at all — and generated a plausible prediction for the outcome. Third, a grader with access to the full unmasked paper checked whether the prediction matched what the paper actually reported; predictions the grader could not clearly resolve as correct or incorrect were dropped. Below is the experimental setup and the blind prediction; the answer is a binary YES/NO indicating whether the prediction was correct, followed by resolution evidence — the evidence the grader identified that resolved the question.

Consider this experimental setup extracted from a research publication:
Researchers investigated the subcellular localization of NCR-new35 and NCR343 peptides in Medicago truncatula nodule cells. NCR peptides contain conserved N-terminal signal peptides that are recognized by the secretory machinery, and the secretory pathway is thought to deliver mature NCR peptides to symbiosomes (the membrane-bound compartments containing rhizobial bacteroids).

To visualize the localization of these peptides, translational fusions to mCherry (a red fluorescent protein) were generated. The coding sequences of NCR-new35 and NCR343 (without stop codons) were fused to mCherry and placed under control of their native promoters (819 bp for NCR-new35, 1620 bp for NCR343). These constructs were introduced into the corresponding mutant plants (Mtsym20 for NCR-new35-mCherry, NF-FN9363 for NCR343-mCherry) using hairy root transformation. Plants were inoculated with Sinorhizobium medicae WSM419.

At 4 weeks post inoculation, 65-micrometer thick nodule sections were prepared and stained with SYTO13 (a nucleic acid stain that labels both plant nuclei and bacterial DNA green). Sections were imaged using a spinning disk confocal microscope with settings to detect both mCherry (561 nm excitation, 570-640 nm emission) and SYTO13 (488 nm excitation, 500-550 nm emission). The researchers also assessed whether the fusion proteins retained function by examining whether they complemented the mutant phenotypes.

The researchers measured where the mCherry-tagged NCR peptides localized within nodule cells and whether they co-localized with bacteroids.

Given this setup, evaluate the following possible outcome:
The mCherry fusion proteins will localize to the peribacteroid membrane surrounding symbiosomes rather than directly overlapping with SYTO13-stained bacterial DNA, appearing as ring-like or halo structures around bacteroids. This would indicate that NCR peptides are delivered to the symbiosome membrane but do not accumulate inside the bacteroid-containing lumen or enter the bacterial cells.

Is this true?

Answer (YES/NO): NO